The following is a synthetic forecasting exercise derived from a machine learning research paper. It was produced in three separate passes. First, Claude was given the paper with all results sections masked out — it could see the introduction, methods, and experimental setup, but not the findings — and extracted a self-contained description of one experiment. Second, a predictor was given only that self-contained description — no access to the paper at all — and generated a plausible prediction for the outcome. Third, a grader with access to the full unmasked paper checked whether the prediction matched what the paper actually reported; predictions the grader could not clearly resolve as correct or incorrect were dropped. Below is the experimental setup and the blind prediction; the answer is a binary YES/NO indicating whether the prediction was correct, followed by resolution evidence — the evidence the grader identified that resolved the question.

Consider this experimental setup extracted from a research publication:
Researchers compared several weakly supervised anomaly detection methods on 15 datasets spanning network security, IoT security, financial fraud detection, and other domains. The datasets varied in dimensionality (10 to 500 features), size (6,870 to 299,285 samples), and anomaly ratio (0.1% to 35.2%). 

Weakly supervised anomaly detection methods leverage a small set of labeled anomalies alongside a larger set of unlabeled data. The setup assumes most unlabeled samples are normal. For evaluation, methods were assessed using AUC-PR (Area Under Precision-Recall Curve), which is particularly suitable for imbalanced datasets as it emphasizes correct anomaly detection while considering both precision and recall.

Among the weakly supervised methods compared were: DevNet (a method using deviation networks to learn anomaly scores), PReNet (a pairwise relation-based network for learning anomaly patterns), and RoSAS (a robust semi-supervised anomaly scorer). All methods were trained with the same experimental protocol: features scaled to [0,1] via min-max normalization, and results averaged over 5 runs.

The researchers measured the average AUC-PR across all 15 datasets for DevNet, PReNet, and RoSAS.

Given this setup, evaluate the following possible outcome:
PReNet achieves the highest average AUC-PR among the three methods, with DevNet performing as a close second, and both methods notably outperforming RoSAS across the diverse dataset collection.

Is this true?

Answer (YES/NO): NO